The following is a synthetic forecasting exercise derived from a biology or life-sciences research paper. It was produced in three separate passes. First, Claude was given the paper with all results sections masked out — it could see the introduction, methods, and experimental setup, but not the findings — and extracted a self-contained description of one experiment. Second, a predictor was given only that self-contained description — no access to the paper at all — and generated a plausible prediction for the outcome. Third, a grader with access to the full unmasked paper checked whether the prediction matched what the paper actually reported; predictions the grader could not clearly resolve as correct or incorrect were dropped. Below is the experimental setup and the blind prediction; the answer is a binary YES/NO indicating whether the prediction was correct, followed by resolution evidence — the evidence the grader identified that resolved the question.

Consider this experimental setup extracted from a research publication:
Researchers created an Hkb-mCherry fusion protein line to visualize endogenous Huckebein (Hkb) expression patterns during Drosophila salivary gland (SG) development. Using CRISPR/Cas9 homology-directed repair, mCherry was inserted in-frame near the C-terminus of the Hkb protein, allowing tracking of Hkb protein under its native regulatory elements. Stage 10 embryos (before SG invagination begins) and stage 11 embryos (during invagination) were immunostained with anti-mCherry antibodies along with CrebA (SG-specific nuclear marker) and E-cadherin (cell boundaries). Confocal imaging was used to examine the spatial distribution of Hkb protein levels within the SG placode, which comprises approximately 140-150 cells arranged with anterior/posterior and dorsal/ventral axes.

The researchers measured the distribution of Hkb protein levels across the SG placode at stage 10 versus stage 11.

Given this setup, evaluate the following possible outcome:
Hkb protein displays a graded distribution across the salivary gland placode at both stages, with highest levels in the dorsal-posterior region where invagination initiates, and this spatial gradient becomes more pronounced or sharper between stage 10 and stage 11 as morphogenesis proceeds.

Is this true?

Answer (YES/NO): NO